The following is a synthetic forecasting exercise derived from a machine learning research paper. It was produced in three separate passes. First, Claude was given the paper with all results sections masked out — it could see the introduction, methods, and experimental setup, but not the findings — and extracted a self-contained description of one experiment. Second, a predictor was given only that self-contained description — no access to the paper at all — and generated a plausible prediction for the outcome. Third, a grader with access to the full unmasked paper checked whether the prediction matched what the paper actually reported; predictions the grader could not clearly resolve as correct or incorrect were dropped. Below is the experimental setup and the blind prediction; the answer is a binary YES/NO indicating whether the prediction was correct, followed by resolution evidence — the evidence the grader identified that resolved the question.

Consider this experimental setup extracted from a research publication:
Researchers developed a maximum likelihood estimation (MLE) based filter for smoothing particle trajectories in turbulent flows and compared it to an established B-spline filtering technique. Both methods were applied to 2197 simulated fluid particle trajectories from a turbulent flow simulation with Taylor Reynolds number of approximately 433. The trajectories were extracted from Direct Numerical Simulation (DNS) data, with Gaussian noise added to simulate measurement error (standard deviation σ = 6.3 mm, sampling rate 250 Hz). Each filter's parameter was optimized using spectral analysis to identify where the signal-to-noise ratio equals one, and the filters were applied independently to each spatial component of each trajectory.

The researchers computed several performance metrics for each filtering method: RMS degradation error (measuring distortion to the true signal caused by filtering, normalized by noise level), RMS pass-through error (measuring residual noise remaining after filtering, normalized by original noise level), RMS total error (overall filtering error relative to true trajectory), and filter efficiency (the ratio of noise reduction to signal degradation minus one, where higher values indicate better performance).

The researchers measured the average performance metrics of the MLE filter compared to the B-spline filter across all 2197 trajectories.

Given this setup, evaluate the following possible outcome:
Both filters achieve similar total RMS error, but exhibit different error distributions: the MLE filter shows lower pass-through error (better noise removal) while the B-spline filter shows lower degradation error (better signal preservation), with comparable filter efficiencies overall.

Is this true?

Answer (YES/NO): NO